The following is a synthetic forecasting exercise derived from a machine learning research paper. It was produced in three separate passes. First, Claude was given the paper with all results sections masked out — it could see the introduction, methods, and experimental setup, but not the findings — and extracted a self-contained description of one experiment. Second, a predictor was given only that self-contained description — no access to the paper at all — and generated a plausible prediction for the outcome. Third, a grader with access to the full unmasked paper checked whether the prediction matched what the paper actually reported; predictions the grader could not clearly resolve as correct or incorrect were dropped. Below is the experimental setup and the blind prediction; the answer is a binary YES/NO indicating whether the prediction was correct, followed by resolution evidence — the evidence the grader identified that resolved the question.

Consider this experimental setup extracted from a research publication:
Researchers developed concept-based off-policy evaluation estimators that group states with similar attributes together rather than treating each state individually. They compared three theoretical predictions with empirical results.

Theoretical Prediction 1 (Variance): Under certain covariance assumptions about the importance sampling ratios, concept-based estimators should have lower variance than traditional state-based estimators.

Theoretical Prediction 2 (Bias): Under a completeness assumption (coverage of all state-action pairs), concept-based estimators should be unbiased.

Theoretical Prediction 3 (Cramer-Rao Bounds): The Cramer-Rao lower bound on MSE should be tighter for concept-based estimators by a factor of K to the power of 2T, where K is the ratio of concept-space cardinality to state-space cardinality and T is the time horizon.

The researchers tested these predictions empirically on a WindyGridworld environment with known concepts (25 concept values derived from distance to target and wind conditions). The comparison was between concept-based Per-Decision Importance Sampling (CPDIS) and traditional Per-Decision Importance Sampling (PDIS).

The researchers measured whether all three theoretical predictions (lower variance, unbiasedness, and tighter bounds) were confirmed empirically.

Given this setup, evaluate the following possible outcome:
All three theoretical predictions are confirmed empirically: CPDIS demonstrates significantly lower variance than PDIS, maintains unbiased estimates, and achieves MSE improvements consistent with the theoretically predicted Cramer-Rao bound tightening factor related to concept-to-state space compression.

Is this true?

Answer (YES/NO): NO